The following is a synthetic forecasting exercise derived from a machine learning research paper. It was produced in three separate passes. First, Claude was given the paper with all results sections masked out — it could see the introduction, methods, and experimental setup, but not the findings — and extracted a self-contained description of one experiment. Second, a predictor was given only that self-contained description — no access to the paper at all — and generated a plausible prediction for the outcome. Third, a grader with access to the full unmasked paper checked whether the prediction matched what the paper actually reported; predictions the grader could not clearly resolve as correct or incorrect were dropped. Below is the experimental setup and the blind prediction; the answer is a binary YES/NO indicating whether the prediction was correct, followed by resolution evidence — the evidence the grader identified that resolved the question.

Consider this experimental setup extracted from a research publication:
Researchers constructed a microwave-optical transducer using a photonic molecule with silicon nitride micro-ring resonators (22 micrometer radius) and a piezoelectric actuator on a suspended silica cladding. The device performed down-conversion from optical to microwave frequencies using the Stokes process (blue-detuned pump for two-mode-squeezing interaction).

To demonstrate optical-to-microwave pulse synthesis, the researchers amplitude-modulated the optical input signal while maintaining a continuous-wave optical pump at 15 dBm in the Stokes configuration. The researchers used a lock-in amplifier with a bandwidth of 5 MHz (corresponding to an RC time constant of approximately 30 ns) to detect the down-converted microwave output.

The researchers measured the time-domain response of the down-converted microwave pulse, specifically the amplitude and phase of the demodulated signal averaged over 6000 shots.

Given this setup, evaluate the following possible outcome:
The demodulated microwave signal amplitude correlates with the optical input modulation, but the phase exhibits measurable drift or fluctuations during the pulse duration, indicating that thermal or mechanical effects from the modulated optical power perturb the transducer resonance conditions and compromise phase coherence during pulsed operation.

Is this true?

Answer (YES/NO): NO